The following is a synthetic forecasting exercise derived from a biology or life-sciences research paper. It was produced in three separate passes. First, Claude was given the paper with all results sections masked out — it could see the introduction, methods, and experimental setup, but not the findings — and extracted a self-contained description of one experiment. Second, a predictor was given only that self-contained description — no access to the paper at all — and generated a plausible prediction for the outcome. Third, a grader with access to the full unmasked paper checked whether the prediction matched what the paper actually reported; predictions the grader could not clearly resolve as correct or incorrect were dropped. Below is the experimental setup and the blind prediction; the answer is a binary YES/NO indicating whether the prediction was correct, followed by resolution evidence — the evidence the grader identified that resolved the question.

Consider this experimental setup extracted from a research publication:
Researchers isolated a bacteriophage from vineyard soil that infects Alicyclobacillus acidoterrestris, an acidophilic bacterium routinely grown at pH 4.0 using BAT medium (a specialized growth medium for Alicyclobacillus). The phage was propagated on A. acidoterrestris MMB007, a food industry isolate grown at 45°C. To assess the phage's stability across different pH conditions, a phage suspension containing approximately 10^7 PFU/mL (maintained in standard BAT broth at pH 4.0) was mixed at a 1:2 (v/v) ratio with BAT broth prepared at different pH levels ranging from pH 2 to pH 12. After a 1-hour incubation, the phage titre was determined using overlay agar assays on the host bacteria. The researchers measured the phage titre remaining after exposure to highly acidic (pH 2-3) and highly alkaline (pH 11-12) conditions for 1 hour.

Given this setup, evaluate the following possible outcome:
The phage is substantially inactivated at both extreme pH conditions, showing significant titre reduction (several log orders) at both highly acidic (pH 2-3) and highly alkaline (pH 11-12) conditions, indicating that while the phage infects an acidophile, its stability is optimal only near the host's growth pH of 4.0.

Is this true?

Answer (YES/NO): NO